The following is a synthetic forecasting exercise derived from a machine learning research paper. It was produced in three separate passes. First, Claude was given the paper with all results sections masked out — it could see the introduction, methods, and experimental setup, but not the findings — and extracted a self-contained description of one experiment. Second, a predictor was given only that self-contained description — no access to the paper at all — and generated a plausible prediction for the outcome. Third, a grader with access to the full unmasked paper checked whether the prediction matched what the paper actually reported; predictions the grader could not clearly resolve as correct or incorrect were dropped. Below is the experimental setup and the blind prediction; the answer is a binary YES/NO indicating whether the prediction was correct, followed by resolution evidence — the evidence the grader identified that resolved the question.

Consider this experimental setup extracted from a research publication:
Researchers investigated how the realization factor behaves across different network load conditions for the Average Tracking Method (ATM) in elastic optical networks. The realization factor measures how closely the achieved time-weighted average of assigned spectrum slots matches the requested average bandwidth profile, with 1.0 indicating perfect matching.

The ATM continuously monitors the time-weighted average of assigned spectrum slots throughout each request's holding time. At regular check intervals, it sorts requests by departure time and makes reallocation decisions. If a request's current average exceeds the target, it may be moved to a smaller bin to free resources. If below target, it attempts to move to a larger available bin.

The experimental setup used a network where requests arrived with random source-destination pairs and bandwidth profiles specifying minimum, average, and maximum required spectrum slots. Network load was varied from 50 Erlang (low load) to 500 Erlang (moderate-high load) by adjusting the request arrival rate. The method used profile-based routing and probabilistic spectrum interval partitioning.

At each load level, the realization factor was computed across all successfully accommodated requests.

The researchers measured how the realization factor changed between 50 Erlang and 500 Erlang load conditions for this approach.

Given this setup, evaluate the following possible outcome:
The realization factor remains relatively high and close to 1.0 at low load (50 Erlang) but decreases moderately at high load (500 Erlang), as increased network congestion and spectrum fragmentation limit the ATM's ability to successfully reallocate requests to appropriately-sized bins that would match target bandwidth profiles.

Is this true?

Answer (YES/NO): NO